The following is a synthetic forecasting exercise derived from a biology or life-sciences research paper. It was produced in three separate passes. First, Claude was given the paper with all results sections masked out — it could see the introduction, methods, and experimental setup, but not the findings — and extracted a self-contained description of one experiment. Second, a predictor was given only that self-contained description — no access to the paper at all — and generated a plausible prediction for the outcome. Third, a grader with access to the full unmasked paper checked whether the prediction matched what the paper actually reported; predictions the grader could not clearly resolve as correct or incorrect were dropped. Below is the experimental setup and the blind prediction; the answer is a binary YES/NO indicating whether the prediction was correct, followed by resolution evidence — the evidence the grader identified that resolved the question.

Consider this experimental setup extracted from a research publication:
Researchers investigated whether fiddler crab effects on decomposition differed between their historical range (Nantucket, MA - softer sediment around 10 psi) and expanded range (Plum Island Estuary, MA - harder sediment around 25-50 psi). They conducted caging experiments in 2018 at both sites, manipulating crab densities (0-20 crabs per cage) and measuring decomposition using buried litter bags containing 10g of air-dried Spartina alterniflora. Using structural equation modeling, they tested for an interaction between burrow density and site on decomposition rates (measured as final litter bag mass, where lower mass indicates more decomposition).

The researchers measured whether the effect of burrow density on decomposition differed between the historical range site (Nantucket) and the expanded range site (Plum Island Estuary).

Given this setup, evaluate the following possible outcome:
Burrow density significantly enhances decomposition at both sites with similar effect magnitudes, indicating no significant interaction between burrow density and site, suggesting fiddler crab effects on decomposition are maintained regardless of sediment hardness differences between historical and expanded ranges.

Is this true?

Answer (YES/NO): NO